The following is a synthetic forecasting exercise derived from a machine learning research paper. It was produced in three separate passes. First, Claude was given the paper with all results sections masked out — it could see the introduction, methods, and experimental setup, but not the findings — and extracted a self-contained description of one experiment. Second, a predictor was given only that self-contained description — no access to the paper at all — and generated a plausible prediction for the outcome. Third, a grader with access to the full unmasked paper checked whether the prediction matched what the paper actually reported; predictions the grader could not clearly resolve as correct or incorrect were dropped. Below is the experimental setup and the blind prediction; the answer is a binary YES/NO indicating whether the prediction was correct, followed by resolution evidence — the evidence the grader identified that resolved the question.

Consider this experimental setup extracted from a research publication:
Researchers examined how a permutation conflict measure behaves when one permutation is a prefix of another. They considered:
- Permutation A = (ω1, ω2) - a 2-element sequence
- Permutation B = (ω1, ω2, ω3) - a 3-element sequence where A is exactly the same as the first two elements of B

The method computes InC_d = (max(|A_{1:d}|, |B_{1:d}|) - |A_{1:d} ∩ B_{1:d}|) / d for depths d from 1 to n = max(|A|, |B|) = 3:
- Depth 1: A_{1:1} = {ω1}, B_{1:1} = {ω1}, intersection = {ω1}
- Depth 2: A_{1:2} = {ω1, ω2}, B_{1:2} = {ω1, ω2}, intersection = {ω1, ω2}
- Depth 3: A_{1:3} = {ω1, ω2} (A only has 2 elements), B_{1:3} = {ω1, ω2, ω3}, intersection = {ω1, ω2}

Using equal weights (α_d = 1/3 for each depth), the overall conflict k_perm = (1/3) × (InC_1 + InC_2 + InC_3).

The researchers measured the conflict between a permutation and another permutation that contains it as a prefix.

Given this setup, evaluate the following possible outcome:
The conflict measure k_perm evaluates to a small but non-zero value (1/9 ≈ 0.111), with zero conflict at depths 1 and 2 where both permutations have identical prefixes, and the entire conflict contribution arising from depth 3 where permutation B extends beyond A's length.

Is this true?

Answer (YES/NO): YES